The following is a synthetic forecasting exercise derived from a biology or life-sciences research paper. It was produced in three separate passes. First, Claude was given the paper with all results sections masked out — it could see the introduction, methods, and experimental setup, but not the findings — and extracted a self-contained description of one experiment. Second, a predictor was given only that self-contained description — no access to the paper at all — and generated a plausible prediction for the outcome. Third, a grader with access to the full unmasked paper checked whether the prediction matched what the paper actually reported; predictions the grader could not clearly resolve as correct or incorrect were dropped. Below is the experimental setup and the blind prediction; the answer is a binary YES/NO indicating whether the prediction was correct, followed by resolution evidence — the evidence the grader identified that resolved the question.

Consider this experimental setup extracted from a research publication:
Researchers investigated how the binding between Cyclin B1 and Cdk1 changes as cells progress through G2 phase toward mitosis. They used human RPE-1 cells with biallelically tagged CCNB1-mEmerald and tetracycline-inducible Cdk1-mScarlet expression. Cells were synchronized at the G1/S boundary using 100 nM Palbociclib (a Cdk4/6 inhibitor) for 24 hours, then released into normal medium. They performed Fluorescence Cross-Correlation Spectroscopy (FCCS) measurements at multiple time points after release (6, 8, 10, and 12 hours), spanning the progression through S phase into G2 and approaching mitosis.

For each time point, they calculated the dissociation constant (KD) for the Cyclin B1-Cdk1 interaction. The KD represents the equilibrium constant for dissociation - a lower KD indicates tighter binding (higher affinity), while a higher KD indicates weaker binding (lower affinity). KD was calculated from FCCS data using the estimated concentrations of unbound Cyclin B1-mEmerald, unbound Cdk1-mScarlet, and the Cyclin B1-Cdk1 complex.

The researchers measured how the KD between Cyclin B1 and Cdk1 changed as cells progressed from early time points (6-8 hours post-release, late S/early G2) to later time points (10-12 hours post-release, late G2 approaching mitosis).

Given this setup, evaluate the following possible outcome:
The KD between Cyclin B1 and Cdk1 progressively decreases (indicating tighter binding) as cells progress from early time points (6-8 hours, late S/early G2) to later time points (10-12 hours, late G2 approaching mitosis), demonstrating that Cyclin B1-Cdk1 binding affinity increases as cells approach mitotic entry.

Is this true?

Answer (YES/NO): YES